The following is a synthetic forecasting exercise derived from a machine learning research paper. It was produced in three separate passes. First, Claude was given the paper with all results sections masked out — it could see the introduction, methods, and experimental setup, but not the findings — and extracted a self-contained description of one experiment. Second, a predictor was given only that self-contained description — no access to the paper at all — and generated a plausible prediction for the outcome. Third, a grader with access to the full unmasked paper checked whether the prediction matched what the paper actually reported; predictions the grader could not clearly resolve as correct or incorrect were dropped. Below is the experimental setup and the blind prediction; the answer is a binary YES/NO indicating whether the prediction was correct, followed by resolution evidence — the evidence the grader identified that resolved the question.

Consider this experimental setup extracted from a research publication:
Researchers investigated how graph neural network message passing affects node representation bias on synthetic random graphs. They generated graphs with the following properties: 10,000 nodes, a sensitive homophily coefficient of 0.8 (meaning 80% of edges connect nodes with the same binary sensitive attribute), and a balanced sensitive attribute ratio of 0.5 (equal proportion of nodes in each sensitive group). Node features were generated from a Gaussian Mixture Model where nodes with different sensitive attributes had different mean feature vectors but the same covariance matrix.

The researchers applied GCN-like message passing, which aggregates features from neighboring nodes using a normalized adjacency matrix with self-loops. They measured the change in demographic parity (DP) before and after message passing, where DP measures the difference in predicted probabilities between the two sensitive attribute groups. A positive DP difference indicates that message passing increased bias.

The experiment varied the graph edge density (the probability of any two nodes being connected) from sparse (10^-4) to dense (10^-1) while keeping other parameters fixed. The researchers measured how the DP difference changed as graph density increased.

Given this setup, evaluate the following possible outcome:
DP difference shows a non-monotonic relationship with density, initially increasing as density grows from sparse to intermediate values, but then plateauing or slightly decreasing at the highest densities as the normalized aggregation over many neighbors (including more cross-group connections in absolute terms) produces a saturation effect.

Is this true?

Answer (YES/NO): NO